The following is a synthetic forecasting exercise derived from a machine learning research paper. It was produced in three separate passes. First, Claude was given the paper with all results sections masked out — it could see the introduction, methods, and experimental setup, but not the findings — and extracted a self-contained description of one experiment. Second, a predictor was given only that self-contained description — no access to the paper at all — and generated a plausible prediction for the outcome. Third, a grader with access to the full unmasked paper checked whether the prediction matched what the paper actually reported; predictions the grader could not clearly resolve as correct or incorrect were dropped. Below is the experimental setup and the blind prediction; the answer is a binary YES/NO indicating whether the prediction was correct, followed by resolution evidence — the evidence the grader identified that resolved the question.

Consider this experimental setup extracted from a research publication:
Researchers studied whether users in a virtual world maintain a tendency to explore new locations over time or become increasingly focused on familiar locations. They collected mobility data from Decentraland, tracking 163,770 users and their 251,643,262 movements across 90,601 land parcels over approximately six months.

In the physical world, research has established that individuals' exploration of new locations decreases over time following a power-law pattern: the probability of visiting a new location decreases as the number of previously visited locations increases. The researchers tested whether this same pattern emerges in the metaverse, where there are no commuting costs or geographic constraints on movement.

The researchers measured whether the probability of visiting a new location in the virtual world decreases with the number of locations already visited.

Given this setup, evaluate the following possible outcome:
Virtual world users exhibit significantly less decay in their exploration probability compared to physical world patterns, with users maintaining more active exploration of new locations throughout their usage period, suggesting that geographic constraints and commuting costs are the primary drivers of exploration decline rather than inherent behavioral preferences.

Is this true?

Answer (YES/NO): NO